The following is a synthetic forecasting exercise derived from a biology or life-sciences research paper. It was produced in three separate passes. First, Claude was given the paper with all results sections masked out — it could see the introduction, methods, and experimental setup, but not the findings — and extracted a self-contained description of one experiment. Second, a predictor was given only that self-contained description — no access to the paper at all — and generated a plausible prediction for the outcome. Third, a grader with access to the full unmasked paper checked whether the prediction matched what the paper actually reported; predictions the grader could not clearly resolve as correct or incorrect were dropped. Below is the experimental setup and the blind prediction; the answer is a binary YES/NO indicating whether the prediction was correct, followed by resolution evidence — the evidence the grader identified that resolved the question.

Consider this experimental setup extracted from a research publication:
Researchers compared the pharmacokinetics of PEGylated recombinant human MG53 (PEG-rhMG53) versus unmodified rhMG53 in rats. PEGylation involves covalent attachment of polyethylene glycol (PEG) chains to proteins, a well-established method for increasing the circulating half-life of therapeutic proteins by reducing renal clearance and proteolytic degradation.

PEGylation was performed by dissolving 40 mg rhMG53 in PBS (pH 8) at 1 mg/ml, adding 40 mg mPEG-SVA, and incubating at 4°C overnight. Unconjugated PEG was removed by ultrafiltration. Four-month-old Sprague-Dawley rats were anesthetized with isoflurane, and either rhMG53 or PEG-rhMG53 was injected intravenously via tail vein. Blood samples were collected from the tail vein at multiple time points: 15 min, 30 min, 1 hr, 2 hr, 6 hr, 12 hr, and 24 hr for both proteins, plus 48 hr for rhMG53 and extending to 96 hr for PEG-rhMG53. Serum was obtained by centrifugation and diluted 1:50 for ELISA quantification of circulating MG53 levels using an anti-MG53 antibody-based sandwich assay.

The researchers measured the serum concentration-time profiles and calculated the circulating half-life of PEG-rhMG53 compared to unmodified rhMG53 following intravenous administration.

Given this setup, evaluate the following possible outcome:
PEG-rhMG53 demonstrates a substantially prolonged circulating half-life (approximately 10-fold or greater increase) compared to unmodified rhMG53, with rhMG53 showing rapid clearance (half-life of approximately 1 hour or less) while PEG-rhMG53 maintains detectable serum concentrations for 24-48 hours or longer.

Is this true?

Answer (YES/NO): YES